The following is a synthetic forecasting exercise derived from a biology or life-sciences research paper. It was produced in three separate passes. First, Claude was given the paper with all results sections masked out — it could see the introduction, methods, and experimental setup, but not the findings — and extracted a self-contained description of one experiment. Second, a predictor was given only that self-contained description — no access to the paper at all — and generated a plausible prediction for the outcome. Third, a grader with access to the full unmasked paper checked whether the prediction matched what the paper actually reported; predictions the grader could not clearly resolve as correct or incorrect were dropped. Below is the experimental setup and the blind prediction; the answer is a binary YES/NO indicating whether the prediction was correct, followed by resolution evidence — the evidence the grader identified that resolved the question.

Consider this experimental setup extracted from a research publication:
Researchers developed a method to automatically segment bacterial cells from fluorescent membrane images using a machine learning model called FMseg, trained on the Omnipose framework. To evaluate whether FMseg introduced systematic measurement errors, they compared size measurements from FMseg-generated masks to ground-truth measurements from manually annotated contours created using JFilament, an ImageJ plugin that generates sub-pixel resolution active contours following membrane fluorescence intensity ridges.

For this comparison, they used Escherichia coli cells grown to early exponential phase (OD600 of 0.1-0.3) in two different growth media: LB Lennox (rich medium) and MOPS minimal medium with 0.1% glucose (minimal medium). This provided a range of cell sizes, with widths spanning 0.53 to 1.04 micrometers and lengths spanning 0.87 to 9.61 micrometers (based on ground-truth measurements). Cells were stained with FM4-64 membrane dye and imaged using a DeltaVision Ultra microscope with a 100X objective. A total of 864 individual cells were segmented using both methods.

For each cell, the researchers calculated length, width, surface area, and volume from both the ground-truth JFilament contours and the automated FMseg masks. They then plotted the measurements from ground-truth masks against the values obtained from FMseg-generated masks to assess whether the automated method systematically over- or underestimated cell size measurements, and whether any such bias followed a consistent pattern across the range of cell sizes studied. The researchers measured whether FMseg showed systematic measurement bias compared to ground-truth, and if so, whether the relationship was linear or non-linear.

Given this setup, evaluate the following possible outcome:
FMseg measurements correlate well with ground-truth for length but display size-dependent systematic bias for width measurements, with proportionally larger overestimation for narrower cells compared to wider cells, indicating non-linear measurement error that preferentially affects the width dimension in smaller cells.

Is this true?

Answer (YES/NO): NO